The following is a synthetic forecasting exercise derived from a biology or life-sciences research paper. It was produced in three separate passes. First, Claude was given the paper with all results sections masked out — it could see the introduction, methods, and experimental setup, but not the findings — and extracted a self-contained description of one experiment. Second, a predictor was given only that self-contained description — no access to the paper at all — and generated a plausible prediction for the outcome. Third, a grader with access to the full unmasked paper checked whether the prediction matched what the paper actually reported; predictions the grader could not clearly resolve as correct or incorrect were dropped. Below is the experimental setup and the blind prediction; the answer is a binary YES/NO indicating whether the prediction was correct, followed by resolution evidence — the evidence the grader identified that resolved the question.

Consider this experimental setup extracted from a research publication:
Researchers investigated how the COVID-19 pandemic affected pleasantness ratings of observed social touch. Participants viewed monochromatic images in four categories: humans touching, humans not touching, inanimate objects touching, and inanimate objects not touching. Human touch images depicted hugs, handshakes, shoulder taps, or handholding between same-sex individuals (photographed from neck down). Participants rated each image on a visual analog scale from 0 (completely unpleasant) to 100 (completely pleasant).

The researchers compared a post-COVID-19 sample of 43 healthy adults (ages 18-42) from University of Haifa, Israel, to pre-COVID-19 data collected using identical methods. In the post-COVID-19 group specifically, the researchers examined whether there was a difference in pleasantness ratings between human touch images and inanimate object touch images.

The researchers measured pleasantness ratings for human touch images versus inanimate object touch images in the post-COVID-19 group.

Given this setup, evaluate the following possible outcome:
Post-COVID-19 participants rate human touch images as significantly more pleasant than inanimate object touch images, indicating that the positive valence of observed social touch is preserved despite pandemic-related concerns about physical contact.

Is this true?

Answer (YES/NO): NO